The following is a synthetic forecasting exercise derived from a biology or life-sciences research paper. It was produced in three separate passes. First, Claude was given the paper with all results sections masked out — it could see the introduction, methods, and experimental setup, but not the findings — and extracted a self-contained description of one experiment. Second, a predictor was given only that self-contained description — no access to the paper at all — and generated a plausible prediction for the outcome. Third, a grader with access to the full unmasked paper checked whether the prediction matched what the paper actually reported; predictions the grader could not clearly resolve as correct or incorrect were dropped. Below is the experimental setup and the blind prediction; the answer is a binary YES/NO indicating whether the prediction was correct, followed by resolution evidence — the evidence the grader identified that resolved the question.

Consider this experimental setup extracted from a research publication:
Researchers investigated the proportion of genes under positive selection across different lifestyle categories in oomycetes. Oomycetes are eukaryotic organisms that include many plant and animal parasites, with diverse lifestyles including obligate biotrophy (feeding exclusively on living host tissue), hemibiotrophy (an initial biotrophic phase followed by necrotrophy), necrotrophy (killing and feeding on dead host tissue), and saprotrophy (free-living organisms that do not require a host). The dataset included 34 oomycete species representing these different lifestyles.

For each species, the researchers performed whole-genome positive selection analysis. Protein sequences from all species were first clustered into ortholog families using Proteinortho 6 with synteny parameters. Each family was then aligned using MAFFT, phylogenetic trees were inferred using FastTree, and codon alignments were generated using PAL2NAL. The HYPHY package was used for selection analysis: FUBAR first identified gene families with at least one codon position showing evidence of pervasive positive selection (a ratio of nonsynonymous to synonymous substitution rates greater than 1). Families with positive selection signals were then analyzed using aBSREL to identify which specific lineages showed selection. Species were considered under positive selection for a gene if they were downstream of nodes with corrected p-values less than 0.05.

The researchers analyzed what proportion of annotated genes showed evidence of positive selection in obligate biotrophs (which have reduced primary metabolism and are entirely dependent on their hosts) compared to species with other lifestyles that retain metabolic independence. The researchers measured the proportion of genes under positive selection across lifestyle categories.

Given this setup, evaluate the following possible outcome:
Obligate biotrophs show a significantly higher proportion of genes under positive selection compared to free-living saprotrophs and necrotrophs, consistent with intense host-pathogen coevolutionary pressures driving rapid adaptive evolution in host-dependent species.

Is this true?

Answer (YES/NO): NO